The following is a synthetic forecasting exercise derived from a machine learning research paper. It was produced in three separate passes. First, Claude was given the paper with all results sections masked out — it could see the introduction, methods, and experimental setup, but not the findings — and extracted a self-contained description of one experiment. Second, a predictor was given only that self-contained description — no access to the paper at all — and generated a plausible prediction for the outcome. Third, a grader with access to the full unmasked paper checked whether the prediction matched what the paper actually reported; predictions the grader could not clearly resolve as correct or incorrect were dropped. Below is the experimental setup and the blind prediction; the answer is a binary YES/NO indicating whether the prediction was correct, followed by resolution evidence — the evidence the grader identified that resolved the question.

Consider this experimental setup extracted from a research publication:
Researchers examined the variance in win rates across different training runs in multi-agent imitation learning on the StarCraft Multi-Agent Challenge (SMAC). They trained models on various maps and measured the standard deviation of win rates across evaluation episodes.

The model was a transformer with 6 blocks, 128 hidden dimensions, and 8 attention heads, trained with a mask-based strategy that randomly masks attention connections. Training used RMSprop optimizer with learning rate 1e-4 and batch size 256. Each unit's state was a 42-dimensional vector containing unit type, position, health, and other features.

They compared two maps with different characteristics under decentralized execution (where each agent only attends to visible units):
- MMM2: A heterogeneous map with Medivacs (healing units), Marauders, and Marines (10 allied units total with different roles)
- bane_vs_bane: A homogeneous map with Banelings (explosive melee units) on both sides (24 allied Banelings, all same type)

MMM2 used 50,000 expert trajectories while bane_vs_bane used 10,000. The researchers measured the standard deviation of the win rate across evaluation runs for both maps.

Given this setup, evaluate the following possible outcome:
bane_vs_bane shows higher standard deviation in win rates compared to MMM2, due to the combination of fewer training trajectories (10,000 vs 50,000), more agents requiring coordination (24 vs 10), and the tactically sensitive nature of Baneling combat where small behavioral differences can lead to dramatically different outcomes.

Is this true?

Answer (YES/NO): NO